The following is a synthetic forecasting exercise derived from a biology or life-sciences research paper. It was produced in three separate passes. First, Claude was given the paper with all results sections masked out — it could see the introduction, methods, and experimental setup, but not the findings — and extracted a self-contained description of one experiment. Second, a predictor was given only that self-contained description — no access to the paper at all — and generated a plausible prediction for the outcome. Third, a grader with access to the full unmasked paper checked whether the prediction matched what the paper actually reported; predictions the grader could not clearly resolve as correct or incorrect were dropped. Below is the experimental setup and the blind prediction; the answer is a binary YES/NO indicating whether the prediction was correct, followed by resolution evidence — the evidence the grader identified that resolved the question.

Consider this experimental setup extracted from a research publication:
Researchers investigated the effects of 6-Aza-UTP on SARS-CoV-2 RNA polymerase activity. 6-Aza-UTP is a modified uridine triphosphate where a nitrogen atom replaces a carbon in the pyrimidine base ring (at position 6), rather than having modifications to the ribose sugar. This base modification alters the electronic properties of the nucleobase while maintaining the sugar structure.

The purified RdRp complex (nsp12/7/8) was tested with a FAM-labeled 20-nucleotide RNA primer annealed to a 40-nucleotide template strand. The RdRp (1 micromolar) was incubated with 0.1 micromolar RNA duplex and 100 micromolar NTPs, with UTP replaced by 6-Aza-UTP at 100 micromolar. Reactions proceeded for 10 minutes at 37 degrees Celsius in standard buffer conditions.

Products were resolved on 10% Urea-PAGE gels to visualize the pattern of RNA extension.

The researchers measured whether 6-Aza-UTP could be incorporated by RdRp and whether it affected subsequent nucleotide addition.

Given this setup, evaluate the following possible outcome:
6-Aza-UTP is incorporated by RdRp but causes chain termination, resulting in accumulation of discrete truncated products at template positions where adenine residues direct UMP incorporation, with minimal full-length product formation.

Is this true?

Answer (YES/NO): NO